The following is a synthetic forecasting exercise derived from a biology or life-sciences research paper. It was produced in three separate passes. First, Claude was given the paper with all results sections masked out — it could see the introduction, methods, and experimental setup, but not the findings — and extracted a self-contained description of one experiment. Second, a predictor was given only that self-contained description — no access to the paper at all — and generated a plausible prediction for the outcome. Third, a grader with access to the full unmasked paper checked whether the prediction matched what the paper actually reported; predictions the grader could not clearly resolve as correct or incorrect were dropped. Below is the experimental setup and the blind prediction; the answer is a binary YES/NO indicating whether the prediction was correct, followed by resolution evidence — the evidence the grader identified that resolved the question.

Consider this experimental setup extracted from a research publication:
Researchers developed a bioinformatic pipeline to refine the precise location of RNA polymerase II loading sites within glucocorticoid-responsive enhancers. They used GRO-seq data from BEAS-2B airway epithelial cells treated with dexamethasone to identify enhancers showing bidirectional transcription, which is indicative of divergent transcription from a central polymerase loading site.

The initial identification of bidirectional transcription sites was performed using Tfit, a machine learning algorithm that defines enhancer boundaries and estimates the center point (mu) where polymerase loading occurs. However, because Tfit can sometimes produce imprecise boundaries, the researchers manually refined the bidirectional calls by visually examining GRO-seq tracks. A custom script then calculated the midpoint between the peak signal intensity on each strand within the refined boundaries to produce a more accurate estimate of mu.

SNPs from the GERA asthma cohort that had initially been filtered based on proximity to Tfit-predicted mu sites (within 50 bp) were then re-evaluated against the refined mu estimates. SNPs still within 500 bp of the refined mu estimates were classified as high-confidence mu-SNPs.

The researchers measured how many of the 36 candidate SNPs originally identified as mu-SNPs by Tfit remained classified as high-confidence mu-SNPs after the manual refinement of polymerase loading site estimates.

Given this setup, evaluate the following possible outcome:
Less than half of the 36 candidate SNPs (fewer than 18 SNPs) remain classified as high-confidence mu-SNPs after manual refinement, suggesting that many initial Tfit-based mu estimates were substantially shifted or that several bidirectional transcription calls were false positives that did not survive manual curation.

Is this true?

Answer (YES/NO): NO